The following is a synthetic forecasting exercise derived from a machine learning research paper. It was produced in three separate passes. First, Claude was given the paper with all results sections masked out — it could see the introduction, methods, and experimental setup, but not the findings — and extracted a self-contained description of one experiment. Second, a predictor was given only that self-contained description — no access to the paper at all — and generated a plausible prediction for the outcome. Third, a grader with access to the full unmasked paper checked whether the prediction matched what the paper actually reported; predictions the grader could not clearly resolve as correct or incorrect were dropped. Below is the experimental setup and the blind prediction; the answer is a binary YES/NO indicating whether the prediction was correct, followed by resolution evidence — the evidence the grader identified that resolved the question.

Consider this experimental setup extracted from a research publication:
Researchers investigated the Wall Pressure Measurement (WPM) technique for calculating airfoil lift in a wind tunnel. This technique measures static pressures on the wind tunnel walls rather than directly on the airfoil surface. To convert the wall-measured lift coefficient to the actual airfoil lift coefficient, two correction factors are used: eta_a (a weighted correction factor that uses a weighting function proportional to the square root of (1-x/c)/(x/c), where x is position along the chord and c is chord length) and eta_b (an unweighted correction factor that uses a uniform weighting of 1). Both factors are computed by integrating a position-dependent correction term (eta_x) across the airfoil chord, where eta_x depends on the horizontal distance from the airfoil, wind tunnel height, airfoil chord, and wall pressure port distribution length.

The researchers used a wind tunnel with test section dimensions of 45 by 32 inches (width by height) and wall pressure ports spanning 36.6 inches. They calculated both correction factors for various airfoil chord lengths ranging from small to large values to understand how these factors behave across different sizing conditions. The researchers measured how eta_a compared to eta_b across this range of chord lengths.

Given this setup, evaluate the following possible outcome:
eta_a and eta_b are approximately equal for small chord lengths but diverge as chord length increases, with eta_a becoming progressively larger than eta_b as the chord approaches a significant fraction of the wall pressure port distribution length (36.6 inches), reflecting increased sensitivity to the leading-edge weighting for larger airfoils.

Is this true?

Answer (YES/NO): NO